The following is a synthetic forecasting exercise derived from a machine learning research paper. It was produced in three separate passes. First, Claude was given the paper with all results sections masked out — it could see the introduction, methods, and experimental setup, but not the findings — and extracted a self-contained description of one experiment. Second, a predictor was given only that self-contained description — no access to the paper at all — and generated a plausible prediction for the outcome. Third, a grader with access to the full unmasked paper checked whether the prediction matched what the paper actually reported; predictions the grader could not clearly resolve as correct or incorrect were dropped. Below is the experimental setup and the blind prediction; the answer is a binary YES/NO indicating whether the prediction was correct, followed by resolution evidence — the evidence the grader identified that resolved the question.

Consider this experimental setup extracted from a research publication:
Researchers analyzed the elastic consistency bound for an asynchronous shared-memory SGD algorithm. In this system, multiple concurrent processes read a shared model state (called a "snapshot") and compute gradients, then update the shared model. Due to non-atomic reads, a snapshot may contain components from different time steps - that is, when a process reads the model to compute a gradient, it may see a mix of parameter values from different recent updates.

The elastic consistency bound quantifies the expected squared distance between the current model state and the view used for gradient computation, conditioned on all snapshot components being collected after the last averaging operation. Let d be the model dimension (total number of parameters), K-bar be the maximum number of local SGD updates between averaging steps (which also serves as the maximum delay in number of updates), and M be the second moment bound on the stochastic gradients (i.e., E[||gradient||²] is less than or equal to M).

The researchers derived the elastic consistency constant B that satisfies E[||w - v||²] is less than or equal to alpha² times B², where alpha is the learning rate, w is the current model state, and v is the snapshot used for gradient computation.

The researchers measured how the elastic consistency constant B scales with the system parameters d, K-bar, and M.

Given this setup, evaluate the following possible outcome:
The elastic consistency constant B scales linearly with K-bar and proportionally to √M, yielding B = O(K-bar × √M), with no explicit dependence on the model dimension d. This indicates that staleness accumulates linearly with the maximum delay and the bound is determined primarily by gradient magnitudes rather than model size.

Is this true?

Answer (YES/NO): NO